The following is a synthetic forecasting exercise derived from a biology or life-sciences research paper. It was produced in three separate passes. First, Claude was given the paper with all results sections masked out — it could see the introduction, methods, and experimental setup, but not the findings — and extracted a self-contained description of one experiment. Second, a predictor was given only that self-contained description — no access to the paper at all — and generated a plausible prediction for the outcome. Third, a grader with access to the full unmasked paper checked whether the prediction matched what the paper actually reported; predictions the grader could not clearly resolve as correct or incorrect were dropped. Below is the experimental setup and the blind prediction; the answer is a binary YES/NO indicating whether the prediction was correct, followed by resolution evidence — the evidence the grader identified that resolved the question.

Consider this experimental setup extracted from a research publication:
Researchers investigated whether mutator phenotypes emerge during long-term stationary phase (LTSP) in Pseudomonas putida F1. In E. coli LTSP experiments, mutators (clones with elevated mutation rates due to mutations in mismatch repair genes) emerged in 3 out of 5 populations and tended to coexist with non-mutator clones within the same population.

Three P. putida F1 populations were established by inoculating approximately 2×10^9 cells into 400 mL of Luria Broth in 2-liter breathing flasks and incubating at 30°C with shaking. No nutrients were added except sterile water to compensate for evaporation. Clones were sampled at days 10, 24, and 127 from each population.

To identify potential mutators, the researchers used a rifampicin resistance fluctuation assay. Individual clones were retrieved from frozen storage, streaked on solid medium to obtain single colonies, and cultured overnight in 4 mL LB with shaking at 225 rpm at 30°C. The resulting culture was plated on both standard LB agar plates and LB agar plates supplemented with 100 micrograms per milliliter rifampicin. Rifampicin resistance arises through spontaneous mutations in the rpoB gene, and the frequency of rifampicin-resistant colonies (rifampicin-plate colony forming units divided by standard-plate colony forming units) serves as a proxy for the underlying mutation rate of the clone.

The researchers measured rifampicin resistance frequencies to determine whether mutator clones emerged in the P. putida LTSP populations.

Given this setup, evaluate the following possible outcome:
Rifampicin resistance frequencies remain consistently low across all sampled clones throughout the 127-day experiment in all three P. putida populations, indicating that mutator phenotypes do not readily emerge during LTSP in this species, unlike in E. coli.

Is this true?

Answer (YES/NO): NO